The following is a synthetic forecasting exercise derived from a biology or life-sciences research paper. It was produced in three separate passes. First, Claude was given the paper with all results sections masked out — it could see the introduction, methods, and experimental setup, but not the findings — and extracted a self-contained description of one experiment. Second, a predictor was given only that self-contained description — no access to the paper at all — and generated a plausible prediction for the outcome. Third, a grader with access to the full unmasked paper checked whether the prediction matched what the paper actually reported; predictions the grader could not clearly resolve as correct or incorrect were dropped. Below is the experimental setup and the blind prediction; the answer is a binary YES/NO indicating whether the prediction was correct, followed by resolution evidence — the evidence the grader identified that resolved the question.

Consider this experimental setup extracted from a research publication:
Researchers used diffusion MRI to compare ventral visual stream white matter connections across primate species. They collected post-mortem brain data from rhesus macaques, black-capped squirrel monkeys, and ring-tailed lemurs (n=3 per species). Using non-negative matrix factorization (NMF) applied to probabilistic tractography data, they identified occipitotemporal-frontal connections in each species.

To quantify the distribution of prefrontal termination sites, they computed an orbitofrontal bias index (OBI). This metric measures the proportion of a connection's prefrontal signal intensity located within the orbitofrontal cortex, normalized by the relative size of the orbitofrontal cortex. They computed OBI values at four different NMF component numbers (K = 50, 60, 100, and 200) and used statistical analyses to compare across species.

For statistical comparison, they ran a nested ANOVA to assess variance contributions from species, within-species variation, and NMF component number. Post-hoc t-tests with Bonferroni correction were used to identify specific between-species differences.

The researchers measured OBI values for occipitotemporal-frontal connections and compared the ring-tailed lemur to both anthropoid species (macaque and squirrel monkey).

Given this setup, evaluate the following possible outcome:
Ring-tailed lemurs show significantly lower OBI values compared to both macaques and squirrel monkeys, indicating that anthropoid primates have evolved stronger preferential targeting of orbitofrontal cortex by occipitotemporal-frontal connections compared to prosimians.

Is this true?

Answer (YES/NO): NO